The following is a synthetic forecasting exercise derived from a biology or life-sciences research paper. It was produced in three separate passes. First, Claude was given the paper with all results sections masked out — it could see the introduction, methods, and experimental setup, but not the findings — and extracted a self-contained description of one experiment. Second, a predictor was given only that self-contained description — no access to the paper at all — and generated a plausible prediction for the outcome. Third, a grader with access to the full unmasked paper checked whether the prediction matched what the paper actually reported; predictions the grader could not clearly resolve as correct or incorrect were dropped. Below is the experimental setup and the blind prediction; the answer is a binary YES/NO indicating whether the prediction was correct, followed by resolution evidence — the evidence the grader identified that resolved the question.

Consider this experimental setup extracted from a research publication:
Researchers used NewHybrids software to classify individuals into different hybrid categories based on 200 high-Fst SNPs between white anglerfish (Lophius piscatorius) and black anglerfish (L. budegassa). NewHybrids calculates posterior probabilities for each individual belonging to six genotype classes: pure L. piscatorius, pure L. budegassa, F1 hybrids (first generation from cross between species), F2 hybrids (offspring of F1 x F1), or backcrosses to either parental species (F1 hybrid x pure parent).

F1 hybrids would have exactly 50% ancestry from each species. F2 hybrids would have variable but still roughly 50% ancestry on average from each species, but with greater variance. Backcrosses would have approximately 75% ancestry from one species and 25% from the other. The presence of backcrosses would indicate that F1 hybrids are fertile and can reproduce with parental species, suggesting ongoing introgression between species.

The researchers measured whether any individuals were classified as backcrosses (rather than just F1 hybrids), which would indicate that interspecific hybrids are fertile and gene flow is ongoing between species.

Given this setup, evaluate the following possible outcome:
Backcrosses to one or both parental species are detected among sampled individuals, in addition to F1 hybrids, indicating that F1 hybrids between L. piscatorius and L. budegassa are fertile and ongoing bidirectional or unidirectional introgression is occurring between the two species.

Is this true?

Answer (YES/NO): YES